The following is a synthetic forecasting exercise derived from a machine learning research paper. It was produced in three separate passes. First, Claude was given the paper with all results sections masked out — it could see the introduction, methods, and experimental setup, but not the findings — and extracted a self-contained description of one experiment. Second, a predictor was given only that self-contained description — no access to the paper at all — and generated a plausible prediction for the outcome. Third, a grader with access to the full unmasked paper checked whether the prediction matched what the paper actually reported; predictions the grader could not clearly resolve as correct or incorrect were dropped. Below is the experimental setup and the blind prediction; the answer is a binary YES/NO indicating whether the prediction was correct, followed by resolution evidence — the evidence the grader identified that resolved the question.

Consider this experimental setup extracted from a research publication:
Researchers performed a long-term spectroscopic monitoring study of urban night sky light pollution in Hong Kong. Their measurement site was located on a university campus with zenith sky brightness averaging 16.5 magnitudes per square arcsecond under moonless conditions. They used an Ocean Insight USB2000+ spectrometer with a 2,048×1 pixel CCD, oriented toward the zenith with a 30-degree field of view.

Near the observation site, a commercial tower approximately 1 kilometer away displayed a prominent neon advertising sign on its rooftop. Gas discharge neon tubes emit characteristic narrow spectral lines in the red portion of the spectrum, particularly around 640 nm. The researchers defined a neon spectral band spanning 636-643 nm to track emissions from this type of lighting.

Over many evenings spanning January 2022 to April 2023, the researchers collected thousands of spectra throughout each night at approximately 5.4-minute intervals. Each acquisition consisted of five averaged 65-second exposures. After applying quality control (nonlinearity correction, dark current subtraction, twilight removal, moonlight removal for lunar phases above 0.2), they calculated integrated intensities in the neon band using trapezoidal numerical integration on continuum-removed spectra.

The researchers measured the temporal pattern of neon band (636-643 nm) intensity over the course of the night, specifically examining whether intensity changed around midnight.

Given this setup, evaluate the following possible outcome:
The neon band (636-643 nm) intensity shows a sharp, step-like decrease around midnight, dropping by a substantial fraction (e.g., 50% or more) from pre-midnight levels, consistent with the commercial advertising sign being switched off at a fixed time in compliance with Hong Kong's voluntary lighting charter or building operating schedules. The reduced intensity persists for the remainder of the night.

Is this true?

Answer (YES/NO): NO